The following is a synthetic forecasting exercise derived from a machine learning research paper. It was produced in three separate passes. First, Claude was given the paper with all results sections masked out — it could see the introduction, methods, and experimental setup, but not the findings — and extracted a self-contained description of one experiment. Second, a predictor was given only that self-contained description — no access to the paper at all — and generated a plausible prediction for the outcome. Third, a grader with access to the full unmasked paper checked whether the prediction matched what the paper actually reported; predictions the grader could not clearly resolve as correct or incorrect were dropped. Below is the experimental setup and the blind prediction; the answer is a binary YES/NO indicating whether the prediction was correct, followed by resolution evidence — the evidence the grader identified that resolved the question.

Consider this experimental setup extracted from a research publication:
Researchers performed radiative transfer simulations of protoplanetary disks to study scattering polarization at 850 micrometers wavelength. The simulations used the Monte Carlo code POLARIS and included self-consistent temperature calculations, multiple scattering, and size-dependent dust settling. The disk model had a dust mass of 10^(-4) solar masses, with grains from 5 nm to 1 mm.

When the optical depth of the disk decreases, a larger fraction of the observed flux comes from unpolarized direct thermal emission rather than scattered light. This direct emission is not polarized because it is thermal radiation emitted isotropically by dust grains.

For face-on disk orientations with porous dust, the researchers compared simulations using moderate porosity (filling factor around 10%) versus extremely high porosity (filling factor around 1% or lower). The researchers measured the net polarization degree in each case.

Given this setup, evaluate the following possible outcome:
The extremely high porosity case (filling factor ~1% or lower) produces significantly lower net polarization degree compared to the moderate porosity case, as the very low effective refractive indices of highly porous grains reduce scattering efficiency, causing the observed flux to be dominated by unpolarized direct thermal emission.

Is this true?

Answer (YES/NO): YES